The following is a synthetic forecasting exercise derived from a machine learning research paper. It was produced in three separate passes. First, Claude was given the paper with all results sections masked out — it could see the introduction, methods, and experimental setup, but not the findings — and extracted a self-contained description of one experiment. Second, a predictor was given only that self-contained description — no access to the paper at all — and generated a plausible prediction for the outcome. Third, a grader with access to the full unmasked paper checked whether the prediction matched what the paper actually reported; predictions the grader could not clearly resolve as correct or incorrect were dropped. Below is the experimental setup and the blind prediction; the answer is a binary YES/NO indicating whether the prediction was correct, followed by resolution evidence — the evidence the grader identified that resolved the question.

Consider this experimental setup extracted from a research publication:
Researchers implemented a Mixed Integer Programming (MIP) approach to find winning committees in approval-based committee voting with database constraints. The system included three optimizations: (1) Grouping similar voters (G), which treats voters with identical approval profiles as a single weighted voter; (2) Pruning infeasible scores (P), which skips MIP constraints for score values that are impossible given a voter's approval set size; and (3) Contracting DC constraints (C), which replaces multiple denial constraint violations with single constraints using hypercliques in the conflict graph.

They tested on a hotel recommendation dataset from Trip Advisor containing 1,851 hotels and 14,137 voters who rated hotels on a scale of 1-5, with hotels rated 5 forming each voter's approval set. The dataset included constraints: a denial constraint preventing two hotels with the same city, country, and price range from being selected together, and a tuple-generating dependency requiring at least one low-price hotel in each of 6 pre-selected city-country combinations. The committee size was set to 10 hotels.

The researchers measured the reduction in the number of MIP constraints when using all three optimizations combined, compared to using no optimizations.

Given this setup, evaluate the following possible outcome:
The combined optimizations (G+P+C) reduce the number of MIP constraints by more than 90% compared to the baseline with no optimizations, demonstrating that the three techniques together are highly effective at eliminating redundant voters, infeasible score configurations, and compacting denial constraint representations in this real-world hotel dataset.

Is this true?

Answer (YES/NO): NO